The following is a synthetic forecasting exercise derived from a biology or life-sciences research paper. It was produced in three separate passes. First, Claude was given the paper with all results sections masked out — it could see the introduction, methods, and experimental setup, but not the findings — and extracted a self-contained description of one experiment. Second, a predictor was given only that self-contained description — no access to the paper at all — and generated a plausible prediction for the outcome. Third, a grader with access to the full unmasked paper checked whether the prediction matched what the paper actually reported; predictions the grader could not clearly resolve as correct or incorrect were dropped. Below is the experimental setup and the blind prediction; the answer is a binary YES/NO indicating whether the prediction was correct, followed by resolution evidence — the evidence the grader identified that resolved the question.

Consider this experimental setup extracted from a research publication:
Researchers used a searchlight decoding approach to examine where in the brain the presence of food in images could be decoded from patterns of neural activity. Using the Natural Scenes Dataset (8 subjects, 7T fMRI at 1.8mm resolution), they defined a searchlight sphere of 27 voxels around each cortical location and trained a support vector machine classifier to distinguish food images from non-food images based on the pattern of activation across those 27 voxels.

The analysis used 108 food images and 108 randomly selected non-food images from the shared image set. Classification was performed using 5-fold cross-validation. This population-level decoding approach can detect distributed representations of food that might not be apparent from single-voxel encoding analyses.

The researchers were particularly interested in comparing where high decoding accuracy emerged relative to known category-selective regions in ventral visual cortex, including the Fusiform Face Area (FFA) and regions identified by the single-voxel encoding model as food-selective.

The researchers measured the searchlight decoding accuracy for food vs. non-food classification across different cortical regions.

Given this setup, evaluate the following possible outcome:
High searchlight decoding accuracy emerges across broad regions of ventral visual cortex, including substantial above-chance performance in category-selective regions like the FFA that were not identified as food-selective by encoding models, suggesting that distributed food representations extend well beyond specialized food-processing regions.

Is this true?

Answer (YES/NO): YES